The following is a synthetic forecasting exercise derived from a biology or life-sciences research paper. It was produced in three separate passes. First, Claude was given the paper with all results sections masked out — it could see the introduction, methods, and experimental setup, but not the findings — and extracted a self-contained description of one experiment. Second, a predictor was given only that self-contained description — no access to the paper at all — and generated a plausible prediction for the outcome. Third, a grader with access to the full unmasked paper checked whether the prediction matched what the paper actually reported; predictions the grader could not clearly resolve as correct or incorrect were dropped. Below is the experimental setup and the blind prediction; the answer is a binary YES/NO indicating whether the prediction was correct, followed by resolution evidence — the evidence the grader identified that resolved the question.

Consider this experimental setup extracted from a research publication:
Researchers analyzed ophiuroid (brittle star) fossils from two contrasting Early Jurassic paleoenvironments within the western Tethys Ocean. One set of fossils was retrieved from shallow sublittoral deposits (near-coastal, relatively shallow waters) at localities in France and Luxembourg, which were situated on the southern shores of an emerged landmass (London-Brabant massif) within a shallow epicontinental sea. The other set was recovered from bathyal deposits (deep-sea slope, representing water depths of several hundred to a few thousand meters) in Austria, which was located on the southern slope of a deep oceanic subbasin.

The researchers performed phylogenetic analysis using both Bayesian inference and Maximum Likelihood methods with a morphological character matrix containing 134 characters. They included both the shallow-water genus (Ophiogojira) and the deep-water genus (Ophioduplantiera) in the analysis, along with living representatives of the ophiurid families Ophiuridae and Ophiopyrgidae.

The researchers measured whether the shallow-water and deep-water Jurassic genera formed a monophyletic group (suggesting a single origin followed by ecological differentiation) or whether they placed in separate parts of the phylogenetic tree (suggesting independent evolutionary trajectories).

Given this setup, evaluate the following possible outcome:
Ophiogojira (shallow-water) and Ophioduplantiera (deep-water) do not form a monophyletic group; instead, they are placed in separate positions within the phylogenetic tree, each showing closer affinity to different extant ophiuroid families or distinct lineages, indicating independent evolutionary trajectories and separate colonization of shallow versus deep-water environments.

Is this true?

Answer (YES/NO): YES